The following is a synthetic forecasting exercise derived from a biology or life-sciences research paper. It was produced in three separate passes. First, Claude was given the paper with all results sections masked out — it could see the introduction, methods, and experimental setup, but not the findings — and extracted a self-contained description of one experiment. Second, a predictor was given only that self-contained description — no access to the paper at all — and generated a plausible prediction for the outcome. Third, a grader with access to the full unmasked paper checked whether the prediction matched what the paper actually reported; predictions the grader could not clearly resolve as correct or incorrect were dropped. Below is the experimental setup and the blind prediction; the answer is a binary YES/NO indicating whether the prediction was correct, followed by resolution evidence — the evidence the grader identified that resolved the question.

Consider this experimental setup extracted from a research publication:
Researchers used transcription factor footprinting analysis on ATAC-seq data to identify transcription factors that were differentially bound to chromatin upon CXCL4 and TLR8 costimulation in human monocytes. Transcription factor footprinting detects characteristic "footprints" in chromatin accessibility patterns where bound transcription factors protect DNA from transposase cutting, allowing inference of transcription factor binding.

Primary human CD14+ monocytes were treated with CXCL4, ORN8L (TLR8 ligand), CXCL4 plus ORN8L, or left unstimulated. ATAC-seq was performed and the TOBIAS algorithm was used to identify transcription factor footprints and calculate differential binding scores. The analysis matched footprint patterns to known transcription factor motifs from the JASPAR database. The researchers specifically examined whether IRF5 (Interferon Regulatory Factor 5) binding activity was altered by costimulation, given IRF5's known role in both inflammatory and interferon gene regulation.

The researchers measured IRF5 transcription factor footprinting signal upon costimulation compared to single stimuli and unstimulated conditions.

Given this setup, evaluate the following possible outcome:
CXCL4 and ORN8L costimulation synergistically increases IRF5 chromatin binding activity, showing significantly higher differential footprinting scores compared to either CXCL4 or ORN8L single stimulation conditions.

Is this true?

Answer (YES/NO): NO